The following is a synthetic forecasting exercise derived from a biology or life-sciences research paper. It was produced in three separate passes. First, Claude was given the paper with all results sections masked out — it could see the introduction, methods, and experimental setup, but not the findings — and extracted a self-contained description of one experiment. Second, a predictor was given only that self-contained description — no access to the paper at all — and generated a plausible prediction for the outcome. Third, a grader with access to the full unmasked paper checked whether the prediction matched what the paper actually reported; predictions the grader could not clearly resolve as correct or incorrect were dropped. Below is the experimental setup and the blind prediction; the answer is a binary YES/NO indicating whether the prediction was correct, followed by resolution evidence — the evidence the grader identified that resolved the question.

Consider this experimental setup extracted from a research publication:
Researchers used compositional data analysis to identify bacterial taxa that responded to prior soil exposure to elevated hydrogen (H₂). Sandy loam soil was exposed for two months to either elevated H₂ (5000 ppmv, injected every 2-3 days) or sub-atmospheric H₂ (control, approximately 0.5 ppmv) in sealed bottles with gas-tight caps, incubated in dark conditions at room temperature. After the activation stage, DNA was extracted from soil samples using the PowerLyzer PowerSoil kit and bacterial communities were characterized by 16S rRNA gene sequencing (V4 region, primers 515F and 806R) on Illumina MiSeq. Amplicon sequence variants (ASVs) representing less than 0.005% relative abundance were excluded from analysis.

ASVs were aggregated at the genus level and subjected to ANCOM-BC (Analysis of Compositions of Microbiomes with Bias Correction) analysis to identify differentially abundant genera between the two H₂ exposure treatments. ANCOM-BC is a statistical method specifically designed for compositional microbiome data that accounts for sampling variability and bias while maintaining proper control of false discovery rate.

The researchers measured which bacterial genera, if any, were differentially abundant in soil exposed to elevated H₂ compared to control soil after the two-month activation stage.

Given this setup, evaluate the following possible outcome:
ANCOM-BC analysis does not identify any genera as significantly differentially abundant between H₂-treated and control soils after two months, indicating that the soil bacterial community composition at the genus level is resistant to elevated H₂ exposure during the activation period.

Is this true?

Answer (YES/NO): NO